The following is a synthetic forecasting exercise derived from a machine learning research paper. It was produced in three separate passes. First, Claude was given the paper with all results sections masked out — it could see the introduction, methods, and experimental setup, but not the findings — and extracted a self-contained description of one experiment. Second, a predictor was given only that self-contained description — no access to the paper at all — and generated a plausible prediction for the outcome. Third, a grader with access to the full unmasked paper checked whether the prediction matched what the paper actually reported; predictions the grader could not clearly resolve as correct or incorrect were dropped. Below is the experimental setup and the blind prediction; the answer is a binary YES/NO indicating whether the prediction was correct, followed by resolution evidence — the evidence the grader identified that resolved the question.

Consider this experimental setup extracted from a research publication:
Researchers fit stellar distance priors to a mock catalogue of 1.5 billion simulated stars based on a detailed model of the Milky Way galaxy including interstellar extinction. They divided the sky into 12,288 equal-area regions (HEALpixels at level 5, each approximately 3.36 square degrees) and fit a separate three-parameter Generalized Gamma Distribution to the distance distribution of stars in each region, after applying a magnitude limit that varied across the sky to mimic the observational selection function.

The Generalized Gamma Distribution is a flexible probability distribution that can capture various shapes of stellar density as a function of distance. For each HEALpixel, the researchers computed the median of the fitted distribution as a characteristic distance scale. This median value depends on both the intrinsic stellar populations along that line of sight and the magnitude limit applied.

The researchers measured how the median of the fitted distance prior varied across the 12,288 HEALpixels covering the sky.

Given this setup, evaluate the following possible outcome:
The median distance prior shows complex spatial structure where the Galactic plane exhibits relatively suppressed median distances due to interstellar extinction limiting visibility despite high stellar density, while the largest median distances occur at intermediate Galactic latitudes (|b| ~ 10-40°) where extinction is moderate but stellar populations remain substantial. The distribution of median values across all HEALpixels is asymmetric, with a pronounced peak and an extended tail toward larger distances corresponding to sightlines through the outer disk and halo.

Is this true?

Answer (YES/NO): NO